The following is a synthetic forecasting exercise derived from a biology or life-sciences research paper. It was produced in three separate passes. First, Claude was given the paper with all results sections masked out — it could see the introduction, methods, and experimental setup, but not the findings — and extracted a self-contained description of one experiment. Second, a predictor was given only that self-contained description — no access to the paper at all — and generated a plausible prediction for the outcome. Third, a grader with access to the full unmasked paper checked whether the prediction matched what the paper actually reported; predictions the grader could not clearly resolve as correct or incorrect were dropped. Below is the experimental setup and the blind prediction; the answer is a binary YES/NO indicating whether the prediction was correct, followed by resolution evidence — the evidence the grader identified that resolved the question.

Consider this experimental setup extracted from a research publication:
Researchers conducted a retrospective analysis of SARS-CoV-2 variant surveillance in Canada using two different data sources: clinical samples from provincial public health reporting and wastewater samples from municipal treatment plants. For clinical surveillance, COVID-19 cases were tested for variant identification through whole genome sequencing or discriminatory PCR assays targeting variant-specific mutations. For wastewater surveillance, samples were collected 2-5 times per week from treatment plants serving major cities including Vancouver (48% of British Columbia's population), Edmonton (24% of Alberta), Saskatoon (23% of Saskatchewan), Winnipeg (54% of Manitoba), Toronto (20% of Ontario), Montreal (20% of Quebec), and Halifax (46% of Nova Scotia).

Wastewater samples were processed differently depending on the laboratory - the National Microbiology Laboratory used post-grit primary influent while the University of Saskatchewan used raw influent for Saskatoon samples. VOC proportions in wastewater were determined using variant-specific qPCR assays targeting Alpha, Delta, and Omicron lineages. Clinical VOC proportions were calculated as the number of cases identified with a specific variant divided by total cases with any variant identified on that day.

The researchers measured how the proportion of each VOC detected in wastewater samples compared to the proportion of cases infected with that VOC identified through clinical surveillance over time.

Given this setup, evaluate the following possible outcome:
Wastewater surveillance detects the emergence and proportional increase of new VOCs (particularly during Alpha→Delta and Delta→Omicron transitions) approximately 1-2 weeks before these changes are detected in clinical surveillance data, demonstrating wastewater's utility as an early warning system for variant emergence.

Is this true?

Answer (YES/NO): NO